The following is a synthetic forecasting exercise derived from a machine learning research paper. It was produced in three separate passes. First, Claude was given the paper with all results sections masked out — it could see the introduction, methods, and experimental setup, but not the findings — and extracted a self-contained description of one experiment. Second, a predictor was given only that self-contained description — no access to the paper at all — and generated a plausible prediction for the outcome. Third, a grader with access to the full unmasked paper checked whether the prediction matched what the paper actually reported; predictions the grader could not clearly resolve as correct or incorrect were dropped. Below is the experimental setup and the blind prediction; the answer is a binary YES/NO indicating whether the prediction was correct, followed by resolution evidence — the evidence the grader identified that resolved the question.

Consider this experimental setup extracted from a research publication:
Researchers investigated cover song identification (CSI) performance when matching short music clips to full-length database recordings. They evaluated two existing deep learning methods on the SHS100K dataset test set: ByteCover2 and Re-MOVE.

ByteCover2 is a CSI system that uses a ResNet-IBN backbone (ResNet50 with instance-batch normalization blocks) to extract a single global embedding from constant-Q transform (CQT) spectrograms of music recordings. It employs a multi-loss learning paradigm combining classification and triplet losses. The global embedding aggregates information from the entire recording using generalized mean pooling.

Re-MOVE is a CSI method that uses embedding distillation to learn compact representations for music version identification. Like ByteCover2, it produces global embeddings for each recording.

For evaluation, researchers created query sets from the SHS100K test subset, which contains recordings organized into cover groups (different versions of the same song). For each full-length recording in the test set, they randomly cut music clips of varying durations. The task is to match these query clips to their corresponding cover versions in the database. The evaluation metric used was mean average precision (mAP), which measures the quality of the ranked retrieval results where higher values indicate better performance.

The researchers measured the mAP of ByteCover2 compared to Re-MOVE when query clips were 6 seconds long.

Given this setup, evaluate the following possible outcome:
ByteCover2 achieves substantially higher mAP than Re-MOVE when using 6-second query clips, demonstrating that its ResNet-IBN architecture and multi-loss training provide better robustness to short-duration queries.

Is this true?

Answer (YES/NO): NO